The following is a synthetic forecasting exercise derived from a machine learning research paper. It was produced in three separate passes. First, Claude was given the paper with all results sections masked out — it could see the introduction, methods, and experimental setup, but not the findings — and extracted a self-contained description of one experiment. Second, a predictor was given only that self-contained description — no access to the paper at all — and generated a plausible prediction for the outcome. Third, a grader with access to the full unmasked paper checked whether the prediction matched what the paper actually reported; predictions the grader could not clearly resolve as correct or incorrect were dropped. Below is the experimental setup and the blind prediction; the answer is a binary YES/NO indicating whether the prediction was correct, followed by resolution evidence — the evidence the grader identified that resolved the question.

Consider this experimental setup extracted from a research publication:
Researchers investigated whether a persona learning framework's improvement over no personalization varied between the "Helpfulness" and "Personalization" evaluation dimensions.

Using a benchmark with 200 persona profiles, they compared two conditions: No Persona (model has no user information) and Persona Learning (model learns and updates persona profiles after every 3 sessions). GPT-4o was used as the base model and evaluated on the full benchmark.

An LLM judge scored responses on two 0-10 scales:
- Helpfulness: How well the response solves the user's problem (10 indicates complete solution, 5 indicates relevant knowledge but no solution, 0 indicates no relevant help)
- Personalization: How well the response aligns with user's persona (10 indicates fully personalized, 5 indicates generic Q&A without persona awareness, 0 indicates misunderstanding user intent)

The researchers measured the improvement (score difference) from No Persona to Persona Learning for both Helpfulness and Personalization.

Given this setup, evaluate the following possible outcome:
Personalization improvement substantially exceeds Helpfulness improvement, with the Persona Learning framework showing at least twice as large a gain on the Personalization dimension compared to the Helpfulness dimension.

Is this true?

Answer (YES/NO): NO